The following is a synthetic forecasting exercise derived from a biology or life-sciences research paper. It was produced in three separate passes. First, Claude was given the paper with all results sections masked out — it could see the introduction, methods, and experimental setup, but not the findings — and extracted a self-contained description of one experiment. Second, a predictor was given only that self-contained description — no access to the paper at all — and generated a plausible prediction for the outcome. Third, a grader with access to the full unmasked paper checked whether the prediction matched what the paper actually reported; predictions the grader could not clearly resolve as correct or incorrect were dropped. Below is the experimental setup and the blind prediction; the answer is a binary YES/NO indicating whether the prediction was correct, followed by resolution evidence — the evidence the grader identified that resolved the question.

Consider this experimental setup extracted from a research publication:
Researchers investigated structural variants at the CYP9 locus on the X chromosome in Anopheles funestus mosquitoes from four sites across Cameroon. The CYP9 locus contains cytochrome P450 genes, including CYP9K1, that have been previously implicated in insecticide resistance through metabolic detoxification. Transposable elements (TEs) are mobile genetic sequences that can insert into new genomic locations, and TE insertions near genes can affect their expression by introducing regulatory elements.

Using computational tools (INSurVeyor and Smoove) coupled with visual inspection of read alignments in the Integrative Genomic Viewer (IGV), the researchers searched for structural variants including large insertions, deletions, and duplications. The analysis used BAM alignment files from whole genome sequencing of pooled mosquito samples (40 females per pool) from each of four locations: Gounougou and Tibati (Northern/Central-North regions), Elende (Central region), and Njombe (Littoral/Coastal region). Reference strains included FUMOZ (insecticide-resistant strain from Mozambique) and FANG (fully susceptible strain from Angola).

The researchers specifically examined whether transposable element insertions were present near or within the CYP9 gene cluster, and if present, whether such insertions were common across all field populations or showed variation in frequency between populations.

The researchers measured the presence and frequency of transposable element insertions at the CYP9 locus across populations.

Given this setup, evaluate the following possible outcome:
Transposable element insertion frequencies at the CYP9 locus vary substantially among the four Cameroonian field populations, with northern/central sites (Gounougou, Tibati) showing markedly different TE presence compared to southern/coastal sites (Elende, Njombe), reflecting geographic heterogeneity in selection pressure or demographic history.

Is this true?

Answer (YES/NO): NO